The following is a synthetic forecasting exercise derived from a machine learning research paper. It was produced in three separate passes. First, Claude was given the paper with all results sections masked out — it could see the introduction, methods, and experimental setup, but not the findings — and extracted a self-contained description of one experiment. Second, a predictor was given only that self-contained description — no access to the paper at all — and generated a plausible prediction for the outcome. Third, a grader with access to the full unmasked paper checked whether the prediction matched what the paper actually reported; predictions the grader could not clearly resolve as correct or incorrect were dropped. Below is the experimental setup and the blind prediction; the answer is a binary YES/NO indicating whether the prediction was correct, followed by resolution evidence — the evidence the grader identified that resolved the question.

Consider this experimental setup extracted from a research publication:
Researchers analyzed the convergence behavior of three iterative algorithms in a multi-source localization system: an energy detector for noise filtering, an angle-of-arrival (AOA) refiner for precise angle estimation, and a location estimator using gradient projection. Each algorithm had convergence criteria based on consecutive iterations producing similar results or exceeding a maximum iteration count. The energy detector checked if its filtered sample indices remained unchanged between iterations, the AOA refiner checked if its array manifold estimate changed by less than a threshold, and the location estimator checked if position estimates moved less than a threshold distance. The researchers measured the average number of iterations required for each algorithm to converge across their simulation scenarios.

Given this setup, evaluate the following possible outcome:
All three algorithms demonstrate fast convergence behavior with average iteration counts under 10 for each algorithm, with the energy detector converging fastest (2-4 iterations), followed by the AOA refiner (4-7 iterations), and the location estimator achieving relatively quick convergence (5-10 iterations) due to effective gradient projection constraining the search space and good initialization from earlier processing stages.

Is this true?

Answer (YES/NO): NO